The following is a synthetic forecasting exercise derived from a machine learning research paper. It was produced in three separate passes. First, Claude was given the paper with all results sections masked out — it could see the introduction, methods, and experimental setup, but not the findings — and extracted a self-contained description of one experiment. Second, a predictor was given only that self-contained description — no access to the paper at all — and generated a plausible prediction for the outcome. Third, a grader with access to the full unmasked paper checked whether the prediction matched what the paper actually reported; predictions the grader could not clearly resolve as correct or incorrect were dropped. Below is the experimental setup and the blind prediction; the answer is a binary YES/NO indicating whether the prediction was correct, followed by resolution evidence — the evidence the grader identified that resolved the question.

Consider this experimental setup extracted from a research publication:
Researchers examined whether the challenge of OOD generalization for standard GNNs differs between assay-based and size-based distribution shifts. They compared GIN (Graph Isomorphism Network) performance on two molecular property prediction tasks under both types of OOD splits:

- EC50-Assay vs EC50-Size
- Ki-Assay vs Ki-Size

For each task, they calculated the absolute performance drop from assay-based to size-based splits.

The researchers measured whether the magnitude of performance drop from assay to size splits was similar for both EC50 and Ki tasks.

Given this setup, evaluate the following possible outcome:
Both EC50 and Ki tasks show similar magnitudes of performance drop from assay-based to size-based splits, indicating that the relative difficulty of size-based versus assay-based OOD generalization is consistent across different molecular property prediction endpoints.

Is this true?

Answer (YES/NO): NO